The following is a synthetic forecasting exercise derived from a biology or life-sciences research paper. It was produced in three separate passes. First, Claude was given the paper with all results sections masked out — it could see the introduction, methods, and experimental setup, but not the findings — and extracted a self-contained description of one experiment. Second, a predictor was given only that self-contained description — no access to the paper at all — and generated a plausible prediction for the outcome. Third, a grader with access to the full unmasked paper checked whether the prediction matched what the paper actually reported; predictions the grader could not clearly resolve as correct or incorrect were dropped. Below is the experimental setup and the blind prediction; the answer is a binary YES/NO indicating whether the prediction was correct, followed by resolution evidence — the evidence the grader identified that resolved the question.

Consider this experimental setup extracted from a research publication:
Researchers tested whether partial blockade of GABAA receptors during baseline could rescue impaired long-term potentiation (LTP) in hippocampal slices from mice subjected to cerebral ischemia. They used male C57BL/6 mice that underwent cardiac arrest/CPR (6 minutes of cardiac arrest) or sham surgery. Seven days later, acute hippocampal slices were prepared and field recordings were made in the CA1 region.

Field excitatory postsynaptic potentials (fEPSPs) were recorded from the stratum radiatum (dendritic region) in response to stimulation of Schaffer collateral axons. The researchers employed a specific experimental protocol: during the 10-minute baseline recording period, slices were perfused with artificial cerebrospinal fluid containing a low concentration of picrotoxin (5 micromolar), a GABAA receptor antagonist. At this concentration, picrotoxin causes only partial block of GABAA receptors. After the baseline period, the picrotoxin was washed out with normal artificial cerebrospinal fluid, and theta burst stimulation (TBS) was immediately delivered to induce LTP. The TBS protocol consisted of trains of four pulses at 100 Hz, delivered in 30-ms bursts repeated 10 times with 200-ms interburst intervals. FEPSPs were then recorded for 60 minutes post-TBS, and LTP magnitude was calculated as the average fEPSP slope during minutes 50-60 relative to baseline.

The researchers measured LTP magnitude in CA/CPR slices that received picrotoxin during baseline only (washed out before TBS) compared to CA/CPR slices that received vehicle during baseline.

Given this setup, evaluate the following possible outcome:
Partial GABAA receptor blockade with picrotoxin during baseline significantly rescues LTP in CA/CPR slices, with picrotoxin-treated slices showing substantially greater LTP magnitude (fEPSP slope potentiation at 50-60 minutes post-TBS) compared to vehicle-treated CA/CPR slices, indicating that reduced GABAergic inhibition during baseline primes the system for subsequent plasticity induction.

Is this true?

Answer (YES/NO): YES